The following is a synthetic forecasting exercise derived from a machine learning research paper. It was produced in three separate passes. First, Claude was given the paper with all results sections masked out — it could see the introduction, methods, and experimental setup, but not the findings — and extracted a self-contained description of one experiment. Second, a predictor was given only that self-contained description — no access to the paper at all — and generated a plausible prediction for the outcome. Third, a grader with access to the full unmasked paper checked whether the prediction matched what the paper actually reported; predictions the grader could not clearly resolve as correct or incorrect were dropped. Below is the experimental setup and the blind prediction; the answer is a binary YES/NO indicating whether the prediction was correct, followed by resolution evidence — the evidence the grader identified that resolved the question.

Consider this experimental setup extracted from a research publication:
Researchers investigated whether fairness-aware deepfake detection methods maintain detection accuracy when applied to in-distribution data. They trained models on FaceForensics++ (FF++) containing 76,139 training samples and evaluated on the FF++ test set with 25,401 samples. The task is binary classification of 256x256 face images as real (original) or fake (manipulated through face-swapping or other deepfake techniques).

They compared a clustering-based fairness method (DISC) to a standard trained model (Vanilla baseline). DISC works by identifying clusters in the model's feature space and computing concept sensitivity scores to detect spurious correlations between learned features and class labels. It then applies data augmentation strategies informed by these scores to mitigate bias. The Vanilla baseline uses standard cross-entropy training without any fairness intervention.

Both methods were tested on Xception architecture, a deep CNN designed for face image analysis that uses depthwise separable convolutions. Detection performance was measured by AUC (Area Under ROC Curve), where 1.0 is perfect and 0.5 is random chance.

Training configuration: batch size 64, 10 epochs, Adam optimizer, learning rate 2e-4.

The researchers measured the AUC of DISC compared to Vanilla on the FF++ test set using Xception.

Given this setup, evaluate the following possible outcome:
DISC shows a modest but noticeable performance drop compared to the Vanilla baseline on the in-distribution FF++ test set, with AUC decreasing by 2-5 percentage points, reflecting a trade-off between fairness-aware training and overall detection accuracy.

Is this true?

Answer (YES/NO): NO